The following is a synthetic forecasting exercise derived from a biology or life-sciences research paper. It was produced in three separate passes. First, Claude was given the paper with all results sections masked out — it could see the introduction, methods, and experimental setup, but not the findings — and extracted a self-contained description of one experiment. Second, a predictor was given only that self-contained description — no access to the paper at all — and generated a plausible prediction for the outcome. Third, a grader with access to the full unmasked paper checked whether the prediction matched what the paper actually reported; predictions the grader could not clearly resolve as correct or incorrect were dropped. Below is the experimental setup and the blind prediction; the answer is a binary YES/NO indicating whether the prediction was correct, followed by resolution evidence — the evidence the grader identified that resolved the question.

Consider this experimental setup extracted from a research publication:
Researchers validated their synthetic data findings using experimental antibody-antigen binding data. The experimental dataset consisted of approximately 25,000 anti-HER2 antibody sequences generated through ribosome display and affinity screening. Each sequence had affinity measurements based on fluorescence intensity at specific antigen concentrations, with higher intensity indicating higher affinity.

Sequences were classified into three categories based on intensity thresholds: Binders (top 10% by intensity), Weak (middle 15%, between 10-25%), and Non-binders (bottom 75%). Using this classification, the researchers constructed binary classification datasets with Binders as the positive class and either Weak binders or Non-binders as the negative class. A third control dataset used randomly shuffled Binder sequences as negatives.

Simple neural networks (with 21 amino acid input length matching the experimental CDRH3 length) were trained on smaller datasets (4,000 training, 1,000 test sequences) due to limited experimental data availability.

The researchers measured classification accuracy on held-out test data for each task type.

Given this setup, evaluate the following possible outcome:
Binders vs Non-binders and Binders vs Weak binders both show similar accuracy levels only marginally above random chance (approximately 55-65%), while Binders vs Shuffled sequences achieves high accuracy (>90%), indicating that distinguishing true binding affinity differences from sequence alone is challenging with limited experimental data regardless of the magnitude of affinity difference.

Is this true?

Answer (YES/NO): NO